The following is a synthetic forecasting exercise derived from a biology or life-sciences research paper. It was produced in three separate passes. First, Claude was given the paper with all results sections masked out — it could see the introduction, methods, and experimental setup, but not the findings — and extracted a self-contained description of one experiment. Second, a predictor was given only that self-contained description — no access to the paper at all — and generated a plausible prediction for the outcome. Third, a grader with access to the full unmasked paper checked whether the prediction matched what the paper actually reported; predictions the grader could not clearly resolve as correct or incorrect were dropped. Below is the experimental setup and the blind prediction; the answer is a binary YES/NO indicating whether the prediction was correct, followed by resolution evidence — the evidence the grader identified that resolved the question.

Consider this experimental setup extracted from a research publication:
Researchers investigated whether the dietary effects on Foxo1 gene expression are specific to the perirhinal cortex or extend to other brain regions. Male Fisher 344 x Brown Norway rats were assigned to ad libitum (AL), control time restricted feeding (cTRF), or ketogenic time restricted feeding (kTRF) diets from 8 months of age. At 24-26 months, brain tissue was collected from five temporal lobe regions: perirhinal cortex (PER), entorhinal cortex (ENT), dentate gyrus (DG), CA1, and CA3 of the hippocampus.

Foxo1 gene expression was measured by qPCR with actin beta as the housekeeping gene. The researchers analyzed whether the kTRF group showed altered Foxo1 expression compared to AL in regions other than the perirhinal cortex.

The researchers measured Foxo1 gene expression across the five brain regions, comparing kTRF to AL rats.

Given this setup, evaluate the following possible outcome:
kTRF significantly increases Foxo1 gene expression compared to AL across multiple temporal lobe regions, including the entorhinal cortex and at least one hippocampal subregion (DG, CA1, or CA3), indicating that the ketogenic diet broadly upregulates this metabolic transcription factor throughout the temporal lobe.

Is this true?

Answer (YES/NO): NO